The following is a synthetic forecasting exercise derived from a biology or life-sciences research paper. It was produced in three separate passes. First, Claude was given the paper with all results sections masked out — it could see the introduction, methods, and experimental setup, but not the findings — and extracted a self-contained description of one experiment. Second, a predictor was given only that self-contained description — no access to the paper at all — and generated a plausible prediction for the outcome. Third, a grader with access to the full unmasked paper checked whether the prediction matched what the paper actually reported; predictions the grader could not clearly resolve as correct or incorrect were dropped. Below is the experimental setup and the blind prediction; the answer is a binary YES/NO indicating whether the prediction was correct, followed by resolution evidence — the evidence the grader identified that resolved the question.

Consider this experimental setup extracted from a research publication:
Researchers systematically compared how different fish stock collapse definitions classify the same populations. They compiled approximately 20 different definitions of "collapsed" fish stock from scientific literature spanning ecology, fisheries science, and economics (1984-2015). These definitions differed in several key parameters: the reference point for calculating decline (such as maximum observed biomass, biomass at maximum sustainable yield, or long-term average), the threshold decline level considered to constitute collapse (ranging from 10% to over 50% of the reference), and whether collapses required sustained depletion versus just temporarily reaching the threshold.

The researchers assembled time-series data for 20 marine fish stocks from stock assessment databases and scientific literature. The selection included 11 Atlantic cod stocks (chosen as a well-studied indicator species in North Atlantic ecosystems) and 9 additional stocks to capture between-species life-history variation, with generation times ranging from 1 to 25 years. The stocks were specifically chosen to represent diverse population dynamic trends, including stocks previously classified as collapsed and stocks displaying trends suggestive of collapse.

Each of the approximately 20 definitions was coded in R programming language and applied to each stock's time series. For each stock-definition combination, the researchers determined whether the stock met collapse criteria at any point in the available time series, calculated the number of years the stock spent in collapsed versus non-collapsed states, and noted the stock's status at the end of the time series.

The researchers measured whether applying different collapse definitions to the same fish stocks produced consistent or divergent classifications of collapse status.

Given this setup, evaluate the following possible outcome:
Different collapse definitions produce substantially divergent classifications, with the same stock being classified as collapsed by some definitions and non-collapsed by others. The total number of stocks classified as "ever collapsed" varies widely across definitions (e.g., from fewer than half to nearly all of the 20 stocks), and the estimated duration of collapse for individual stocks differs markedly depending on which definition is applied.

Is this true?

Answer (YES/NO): YES